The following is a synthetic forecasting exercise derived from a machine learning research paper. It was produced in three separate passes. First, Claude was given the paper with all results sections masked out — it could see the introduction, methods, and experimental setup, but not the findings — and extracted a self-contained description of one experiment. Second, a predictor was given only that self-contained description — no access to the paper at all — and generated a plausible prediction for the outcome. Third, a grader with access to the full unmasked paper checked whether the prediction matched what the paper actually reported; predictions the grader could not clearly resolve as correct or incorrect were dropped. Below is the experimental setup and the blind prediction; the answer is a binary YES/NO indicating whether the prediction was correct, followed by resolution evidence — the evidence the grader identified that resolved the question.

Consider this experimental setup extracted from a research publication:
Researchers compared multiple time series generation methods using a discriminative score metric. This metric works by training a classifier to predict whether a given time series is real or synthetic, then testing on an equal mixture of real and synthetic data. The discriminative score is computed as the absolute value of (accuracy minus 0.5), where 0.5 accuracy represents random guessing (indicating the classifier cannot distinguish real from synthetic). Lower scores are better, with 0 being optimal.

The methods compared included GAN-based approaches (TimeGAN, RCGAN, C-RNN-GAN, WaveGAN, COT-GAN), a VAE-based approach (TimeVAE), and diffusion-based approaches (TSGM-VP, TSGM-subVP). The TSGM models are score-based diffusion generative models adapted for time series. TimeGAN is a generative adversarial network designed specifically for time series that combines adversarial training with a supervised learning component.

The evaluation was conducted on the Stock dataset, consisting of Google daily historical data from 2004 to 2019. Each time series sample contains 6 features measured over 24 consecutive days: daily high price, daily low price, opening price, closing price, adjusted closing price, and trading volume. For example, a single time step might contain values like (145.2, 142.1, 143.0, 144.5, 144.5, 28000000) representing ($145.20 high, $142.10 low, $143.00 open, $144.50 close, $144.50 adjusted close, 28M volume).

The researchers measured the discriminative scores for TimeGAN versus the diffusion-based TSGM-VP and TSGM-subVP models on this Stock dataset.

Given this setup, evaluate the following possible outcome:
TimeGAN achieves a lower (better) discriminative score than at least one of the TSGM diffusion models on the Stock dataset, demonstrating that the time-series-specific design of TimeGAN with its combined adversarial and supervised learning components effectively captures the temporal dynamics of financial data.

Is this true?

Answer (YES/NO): NO